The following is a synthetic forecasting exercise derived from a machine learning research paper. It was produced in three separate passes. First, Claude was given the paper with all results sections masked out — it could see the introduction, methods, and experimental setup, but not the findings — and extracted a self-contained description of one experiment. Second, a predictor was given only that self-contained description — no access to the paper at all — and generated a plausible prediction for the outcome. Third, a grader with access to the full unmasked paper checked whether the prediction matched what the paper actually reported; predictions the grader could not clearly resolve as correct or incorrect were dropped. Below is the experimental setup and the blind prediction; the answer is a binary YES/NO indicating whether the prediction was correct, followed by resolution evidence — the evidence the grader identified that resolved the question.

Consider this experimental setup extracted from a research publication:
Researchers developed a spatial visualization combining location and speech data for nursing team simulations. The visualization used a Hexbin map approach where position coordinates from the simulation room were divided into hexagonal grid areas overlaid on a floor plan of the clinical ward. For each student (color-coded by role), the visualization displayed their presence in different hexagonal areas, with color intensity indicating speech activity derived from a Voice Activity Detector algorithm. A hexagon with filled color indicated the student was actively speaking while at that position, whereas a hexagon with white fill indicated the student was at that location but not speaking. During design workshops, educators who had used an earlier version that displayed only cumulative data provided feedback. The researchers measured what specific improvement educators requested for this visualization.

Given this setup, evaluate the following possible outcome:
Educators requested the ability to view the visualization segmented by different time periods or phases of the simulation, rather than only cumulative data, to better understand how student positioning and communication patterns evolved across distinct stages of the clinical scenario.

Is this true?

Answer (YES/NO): YES